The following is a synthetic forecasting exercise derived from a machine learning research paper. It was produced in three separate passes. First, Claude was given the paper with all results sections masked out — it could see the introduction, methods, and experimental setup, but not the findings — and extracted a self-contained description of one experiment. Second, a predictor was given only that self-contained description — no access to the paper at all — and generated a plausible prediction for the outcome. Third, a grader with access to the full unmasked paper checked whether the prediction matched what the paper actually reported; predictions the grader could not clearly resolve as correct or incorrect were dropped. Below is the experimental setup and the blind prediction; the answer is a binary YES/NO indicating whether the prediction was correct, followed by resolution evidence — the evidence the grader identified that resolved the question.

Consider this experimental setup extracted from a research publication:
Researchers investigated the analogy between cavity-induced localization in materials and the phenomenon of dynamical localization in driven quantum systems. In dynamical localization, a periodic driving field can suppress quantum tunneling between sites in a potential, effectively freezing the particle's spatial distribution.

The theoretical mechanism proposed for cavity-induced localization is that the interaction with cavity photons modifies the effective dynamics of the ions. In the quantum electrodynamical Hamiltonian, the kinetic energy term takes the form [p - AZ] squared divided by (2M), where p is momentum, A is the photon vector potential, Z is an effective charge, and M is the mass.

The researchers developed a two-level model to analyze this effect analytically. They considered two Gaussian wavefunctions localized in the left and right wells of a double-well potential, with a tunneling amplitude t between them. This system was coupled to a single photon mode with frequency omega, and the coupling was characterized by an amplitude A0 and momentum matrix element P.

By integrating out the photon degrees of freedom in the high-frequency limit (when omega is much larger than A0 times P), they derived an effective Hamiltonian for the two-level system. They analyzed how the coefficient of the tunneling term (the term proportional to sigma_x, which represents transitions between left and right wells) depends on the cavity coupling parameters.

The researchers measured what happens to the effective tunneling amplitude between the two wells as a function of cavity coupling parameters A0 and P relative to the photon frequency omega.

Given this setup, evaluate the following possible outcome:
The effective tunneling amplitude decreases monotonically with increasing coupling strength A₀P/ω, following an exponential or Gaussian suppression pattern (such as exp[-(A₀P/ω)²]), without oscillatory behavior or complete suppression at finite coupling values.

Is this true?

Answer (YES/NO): NO